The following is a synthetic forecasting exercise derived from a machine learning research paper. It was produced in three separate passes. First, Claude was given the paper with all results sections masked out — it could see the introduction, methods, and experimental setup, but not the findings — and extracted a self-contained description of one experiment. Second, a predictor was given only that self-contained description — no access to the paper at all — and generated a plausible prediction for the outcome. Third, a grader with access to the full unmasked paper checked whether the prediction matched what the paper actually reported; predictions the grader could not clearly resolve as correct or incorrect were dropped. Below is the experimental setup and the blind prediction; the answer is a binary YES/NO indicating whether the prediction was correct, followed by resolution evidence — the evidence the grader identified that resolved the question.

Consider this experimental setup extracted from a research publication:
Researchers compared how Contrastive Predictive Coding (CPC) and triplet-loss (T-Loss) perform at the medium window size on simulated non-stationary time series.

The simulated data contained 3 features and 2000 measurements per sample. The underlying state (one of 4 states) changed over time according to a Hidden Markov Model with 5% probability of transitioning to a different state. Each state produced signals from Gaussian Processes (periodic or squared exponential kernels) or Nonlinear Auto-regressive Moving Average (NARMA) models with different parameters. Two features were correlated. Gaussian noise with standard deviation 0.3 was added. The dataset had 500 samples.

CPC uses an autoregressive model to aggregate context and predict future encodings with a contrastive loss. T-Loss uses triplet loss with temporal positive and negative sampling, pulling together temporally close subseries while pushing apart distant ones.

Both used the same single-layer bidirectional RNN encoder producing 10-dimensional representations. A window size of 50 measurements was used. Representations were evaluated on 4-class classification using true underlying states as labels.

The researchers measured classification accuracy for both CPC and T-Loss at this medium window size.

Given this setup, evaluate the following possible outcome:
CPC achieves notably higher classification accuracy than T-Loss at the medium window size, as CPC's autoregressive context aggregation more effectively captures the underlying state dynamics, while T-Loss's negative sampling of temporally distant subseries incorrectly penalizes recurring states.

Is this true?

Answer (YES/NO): NO